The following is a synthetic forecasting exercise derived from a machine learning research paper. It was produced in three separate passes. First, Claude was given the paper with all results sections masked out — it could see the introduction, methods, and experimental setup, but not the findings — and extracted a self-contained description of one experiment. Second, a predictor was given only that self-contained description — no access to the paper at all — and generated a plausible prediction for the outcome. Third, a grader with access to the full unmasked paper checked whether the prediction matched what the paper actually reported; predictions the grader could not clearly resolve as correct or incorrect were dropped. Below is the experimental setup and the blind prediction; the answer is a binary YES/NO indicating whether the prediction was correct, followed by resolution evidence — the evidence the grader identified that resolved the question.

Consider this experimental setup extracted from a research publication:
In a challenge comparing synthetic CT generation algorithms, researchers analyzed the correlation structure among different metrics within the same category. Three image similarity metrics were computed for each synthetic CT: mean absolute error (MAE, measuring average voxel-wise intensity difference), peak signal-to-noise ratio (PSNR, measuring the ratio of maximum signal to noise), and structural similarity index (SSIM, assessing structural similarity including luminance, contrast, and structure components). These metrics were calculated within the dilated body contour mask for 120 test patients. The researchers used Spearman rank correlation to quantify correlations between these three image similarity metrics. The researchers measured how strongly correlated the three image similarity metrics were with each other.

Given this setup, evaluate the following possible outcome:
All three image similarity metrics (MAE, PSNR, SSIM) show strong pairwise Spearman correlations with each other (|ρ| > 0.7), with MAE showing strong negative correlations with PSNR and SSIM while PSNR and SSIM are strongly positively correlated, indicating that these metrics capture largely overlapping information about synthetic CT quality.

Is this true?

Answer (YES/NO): YES